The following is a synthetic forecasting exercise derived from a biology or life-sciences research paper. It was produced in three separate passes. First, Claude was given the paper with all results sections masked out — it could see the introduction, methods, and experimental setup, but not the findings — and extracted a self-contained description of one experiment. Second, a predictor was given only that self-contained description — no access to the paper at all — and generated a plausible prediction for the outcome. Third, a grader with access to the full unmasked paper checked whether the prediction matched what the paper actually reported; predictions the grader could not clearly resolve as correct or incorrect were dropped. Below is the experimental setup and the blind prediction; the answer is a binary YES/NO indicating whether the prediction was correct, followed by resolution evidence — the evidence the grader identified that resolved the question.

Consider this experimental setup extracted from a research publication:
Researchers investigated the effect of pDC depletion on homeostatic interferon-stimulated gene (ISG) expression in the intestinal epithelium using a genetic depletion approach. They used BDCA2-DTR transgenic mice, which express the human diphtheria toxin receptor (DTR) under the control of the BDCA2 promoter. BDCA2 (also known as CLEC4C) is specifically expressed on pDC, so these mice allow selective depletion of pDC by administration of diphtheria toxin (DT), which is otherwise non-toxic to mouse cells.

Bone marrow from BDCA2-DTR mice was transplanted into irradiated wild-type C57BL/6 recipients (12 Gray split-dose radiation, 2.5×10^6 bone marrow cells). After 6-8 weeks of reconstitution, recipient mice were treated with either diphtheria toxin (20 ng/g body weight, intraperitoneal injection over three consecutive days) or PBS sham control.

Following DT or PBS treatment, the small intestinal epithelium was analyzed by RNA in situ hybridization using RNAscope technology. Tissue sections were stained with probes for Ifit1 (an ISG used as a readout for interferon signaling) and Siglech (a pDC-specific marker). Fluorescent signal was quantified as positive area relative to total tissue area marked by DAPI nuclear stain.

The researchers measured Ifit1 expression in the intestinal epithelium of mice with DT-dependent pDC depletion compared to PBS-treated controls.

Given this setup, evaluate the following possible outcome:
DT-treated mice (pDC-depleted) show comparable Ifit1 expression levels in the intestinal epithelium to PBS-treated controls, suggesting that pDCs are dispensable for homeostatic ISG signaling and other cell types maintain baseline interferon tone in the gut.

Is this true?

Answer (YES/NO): NO